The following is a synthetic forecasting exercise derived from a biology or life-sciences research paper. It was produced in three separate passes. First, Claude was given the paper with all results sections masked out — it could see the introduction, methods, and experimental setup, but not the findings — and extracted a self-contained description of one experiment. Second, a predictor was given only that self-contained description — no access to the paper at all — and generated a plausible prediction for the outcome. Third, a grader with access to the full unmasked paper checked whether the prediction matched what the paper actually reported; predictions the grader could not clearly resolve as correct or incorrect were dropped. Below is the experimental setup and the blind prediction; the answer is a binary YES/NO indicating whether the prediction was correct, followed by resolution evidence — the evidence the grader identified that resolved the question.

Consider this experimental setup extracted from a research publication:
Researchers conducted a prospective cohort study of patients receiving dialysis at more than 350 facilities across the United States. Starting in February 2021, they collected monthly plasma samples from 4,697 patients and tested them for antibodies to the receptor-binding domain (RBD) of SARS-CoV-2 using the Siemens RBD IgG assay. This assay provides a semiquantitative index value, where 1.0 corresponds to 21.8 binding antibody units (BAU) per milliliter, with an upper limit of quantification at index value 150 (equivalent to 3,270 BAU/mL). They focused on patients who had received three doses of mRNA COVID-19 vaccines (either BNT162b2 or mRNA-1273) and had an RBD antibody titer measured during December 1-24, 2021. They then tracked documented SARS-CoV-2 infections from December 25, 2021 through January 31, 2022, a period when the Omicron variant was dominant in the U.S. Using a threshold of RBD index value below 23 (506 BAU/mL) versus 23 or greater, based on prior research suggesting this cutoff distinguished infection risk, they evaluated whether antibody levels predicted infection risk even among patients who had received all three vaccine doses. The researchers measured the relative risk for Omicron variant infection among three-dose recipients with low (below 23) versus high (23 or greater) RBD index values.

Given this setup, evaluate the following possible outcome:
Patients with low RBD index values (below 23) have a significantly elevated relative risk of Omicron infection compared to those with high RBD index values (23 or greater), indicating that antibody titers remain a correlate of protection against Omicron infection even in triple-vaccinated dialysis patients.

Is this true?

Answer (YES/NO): YES